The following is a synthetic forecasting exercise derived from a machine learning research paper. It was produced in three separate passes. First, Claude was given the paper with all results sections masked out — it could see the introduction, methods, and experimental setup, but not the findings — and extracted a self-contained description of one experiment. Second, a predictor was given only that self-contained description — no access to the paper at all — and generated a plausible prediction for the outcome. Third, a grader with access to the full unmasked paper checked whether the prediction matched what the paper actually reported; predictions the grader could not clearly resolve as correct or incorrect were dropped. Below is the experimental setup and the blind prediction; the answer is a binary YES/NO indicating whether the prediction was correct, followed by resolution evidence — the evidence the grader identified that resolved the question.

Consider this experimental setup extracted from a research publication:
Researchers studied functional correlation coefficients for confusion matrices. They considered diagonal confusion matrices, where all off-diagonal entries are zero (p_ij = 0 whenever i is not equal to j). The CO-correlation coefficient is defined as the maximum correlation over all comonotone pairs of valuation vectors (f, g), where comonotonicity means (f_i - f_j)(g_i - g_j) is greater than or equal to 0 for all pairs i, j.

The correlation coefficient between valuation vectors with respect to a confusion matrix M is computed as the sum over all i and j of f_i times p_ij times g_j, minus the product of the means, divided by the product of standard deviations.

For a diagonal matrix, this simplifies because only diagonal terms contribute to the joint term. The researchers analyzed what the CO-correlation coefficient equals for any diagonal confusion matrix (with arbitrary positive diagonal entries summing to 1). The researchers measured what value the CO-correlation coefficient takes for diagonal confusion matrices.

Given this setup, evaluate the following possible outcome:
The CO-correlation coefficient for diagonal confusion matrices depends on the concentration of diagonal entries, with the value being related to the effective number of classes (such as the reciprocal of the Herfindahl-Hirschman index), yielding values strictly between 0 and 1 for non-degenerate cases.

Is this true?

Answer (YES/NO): NO